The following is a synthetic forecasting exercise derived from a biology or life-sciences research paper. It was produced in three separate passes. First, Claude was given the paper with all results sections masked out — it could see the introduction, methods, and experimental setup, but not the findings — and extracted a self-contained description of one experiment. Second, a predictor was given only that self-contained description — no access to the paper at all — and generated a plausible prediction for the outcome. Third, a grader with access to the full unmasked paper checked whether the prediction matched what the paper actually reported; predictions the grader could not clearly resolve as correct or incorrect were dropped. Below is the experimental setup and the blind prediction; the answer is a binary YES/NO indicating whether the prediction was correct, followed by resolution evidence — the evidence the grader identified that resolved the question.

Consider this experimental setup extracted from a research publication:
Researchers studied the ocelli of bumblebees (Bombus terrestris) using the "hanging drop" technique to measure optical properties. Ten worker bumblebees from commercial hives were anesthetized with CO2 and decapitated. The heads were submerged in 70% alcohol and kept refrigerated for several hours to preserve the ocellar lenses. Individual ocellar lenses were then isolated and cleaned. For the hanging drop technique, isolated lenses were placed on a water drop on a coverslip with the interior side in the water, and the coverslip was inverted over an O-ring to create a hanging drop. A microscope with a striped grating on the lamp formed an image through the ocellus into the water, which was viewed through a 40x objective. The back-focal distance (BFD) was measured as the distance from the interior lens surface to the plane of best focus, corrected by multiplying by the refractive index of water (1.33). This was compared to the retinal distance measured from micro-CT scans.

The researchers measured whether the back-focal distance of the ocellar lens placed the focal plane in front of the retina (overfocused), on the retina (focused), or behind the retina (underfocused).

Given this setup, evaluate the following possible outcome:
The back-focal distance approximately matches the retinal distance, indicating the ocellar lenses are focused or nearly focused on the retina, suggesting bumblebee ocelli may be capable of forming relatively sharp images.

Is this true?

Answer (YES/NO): NO